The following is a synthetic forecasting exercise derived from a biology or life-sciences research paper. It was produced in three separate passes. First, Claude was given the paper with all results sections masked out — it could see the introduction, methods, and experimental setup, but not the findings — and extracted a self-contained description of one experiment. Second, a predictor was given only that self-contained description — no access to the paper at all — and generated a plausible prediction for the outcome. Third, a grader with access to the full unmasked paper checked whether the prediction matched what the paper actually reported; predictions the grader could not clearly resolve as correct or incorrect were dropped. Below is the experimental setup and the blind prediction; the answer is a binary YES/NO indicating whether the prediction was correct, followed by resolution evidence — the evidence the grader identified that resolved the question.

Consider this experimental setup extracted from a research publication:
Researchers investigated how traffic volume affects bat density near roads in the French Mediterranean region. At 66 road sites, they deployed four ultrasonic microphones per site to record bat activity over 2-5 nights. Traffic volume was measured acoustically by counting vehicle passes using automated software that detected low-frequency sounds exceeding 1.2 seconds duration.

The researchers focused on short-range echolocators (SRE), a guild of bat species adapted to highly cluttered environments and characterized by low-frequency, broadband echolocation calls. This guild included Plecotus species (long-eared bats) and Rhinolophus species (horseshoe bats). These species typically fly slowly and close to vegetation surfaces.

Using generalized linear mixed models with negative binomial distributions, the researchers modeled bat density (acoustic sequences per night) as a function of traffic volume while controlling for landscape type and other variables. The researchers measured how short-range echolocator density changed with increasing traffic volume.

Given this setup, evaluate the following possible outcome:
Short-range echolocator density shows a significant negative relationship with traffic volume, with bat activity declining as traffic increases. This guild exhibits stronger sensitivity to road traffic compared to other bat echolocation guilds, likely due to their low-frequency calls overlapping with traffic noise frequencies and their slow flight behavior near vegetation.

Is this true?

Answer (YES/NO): NO